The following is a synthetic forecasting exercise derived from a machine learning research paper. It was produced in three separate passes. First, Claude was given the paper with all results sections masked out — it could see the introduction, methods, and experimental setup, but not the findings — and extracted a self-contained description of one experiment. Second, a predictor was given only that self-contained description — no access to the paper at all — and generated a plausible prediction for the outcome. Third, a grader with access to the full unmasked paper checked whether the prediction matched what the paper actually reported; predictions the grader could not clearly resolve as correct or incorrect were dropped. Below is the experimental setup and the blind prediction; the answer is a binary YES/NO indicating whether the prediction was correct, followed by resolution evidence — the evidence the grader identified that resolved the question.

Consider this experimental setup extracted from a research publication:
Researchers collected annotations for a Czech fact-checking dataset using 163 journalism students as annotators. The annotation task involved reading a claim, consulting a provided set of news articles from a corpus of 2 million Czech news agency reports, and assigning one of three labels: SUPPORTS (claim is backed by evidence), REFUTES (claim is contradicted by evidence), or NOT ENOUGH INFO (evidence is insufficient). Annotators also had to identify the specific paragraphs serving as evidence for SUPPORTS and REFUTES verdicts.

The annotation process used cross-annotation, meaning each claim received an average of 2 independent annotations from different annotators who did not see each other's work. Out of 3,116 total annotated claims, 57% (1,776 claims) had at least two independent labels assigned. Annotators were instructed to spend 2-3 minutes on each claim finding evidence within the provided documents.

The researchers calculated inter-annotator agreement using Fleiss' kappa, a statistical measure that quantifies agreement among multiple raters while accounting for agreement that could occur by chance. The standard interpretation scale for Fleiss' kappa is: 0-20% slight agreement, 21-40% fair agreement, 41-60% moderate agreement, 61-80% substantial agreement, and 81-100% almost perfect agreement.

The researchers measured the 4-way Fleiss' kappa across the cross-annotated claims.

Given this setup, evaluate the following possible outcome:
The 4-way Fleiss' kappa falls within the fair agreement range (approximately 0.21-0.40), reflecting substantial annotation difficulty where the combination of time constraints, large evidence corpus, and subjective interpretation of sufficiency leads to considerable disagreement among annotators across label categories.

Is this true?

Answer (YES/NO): NO